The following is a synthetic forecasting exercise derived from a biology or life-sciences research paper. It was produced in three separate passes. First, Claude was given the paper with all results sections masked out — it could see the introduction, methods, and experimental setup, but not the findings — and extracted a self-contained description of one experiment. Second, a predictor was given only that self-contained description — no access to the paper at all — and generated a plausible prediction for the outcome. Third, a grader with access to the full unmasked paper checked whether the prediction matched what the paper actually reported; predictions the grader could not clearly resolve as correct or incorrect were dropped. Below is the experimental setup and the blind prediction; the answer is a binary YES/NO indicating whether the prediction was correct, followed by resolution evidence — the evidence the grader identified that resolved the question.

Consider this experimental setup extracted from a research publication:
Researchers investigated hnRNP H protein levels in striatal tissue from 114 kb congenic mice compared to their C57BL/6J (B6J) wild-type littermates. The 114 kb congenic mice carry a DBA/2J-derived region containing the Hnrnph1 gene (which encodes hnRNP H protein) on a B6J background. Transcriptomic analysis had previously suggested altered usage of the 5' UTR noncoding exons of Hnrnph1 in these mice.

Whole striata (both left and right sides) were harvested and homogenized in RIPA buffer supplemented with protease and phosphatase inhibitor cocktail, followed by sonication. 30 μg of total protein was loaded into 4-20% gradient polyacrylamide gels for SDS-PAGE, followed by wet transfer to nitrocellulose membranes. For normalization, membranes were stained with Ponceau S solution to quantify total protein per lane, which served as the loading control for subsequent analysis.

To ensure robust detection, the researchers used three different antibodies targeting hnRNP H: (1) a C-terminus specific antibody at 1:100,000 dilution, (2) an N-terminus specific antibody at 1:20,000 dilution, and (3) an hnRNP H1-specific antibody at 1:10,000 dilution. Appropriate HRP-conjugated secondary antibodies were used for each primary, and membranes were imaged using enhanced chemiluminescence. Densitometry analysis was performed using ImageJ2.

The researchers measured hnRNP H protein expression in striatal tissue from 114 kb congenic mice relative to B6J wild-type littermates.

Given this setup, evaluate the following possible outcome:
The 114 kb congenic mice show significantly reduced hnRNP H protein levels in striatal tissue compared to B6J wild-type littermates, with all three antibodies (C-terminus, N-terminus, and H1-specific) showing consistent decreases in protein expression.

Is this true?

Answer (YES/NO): YES